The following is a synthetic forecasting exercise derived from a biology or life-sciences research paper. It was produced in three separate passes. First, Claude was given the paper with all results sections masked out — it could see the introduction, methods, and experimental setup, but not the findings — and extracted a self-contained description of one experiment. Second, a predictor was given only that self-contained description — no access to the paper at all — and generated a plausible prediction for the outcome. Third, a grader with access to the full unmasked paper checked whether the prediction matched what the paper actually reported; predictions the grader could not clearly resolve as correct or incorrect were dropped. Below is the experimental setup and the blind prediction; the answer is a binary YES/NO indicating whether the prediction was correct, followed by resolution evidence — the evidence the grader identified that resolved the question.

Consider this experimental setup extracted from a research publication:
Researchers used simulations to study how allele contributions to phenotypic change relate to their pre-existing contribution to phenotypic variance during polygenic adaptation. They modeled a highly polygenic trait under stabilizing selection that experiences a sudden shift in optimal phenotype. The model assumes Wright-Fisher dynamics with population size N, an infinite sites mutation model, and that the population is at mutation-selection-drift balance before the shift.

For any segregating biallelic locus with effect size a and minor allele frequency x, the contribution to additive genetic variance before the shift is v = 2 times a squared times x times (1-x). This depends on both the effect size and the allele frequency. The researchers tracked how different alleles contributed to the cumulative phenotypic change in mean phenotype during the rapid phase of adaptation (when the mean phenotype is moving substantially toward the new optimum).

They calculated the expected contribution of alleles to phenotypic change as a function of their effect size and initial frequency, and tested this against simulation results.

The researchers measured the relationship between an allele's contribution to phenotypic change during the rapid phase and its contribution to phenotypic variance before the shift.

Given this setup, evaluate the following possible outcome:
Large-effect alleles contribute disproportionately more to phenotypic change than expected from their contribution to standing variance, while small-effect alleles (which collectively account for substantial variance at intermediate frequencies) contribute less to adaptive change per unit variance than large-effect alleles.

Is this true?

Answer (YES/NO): NO